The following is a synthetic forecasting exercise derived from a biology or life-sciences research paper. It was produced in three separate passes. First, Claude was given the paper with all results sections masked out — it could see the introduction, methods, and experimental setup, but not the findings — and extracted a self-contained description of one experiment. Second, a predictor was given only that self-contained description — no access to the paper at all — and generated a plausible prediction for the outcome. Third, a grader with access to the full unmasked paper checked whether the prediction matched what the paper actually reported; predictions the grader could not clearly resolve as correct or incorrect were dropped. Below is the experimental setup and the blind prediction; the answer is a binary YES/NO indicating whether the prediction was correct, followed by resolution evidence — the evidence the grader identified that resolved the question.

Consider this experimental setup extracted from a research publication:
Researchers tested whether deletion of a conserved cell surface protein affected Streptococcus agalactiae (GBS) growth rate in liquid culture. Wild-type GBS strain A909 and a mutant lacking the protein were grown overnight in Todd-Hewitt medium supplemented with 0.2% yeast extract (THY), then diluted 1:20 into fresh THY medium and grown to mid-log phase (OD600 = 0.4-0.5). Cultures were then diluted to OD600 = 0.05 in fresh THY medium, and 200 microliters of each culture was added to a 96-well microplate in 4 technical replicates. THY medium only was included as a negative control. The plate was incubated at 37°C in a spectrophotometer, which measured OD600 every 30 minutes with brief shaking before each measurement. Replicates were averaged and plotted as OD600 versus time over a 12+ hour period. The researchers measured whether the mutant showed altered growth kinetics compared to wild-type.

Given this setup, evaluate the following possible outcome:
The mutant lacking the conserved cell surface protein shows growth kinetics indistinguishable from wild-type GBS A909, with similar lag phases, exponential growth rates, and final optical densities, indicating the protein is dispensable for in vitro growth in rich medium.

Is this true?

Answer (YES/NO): YES